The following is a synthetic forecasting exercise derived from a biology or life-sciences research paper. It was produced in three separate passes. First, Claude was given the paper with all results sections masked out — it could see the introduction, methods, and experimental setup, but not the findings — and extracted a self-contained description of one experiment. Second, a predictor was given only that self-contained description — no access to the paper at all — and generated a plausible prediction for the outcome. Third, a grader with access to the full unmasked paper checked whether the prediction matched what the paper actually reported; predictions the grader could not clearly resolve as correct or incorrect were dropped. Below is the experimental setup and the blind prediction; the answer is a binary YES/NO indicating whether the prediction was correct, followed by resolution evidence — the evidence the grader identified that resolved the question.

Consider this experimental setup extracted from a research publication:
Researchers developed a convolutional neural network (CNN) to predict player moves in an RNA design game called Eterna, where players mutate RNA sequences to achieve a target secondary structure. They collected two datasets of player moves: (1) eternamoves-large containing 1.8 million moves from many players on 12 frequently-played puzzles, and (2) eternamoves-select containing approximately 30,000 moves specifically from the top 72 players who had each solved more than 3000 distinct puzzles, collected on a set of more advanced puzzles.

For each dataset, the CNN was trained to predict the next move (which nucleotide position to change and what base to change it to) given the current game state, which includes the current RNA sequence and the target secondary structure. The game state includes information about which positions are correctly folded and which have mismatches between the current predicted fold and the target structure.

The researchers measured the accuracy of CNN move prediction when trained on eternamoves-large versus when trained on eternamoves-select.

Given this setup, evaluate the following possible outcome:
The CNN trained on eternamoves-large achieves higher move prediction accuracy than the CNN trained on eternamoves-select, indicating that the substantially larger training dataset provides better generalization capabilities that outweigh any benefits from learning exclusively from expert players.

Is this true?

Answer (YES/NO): NO